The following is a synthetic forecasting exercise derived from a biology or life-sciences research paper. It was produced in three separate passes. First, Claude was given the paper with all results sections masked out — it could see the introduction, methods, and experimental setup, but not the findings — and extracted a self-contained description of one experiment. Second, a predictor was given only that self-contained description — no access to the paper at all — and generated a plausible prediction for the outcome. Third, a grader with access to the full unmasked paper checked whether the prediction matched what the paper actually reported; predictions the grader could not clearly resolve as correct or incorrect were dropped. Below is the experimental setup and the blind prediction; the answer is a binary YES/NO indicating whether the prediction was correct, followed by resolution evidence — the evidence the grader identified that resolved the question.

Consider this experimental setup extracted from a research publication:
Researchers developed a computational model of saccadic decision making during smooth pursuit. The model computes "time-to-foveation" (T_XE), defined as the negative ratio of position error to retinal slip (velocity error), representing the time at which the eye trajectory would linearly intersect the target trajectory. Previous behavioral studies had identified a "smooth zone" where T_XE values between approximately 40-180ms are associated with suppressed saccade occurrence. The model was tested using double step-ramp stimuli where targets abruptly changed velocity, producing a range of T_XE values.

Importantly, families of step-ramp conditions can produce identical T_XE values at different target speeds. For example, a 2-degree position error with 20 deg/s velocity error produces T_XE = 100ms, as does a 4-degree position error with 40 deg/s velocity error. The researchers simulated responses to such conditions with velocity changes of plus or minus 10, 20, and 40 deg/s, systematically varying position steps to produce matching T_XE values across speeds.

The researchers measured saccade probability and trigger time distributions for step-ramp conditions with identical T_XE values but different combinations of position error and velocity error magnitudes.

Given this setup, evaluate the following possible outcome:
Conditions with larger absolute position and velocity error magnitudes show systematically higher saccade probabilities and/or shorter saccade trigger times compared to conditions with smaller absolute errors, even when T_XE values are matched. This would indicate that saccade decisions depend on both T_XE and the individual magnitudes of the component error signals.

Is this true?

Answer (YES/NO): NO